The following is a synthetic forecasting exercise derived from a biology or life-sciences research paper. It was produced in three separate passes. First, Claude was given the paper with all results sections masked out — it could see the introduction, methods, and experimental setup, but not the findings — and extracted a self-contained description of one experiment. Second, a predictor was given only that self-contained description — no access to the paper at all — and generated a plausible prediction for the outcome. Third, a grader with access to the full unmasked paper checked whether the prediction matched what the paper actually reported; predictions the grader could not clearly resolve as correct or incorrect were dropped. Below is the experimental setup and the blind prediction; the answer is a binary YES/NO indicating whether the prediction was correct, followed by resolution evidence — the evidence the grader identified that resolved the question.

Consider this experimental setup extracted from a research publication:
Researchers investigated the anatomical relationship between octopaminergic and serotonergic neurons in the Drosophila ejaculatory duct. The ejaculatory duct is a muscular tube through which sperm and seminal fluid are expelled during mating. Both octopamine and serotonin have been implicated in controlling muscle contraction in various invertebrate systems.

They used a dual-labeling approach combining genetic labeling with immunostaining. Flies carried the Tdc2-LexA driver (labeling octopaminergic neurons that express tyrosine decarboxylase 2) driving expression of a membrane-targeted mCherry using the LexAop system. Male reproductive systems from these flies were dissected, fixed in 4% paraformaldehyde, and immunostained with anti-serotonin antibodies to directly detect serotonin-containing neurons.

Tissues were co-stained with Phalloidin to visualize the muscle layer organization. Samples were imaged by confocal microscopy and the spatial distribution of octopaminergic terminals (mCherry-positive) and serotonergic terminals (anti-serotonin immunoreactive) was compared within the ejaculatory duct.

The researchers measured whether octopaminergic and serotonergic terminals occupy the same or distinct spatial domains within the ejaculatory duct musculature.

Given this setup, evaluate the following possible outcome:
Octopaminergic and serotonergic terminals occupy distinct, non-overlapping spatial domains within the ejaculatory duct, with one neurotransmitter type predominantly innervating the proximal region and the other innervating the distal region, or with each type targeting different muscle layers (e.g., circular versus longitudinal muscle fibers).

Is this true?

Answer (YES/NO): NO